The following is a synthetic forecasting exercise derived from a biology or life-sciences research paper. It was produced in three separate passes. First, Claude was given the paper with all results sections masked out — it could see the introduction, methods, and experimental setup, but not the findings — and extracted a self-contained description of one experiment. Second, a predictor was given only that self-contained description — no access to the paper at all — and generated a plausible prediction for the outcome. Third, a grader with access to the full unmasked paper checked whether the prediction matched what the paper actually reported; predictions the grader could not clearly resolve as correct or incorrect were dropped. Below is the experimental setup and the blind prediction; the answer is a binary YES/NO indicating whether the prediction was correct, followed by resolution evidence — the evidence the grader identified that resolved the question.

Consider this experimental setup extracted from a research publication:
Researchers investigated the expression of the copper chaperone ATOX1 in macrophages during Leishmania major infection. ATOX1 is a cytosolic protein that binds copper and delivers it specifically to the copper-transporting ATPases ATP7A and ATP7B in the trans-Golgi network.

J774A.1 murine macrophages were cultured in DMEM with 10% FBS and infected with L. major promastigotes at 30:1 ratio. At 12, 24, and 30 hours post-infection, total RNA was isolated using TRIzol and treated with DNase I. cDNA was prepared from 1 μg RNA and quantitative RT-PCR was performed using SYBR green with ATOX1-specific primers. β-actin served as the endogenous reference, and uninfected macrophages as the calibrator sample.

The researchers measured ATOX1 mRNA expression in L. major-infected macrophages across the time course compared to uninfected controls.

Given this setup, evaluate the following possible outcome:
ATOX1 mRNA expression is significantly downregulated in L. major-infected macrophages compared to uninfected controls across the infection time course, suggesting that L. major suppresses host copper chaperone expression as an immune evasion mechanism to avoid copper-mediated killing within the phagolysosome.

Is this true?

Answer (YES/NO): NO